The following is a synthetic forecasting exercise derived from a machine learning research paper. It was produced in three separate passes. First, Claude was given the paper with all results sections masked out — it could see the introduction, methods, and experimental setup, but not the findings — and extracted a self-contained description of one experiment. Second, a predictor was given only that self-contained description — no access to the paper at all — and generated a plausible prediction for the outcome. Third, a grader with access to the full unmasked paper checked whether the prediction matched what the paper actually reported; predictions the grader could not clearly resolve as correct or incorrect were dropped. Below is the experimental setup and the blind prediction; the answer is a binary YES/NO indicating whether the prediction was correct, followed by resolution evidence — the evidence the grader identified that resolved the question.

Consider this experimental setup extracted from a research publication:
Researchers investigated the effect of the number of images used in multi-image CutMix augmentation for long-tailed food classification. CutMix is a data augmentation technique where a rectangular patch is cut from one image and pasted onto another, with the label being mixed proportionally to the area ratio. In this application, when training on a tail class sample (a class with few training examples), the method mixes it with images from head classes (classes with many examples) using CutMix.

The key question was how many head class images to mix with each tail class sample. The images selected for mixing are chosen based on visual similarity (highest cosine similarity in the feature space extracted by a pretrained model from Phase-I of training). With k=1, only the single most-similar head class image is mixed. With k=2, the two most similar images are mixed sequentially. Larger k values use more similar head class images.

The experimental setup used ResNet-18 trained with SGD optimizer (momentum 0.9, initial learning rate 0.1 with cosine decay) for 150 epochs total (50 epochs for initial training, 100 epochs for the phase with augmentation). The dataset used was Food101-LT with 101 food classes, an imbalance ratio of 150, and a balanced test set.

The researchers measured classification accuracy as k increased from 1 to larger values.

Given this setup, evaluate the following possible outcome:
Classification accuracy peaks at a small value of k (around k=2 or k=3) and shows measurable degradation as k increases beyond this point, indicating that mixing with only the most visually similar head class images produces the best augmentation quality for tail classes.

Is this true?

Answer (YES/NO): YES